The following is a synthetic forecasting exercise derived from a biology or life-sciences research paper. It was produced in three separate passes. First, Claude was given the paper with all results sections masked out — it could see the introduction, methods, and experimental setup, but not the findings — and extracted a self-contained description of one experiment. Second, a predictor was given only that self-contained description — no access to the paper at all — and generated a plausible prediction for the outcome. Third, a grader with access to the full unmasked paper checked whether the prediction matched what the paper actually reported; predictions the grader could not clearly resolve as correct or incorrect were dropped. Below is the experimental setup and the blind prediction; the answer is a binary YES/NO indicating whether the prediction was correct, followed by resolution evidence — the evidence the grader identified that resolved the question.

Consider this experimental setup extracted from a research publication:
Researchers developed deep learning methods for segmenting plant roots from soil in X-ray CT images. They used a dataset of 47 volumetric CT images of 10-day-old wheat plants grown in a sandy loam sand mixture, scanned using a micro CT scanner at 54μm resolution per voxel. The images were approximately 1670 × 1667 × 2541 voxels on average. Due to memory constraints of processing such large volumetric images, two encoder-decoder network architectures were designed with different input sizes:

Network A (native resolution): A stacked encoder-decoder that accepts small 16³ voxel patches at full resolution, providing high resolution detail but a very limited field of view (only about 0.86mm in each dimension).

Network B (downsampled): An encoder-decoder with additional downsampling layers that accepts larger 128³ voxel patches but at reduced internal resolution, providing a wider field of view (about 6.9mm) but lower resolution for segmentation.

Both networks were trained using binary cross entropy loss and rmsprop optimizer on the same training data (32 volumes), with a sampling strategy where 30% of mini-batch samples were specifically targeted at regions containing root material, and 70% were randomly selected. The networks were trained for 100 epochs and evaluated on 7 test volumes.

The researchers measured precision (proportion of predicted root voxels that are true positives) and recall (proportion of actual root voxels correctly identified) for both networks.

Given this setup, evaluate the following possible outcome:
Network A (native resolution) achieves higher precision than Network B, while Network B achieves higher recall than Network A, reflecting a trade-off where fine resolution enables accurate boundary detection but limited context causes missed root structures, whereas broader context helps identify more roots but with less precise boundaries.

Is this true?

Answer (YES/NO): NO